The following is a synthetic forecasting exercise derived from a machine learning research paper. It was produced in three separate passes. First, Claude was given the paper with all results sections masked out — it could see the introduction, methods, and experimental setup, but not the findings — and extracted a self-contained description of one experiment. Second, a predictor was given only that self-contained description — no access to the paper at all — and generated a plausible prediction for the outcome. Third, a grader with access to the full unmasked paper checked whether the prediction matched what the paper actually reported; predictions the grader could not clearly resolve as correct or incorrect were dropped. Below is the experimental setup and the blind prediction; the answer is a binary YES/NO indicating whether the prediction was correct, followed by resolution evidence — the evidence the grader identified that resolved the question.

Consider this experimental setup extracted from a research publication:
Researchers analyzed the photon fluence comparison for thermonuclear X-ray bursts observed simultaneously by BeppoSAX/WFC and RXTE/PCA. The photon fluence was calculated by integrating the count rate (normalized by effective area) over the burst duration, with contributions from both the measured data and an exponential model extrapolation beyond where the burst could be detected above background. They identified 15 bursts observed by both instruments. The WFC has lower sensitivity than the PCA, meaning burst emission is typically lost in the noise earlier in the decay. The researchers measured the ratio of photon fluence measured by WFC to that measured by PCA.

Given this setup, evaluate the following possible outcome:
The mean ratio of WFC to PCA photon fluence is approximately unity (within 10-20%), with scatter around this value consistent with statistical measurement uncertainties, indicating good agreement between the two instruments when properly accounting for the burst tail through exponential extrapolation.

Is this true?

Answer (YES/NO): NO